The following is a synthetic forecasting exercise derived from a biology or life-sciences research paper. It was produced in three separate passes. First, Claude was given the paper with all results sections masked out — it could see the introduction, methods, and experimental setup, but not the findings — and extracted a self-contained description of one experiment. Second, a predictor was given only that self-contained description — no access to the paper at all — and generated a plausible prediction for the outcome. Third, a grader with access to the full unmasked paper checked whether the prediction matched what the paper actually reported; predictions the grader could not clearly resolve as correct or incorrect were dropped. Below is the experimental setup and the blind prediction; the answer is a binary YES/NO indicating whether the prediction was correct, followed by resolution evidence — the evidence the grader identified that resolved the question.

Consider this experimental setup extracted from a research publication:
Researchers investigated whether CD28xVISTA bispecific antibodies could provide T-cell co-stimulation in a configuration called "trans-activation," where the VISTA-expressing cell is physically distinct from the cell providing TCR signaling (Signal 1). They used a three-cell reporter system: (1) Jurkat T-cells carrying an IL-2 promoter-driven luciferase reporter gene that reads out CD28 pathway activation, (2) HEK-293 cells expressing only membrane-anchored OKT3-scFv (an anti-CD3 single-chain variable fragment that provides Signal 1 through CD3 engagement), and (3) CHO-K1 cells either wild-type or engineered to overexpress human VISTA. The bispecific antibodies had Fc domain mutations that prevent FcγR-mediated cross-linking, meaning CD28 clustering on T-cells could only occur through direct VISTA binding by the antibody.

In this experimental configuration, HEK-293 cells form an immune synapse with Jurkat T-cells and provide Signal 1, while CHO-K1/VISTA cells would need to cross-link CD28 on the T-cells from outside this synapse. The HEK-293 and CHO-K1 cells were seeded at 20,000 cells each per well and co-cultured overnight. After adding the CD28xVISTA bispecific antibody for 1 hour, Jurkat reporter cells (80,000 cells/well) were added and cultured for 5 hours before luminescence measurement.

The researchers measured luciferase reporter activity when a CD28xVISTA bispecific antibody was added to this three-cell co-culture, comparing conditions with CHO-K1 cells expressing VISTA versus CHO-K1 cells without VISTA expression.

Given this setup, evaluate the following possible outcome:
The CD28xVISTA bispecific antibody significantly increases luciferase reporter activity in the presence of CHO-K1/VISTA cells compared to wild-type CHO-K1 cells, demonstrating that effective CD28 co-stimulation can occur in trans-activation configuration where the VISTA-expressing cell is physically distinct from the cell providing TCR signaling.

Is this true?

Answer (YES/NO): YES